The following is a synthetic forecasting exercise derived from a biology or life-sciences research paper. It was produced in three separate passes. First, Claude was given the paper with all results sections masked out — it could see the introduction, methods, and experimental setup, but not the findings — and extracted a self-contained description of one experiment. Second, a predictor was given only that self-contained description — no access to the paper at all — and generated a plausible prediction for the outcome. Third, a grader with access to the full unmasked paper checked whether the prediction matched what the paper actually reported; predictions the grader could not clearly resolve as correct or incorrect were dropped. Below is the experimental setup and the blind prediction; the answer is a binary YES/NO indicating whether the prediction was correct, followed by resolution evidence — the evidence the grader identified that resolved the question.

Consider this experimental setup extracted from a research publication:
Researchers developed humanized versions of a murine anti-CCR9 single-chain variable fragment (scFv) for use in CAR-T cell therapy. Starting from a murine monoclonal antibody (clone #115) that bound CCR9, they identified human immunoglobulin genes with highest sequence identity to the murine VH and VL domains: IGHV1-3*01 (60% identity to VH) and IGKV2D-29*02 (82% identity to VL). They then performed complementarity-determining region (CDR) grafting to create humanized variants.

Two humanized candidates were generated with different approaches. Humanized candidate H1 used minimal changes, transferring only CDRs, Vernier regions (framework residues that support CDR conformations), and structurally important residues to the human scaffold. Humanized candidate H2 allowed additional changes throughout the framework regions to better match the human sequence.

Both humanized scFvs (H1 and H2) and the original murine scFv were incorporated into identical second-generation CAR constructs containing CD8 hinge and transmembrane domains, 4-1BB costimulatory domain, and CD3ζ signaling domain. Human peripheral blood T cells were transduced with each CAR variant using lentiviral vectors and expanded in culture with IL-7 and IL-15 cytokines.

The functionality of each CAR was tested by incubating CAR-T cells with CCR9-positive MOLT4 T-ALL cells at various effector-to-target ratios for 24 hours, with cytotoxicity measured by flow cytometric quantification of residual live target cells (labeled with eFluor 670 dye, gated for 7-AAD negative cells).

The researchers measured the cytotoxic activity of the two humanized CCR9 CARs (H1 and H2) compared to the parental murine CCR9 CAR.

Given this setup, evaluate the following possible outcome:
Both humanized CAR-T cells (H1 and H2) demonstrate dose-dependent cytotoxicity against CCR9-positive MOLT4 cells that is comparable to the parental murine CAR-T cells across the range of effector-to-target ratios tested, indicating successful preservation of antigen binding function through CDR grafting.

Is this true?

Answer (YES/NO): NO